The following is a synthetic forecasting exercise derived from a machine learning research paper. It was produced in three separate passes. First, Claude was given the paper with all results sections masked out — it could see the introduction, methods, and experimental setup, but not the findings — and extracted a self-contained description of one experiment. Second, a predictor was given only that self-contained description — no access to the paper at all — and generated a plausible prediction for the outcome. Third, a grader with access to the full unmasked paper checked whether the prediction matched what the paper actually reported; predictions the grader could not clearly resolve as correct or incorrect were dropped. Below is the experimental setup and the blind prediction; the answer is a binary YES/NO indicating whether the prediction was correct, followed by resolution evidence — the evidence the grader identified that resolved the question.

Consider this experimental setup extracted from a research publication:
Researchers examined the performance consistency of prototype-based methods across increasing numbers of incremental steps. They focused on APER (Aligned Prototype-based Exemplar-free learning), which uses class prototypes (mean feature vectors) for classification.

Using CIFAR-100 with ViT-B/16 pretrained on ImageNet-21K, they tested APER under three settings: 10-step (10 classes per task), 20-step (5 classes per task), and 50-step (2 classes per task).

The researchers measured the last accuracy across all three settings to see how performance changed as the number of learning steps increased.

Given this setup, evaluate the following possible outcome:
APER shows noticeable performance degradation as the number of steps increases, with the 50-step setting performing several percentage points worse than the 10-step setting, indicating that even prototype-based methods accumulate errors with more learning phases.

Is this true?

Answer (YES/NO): YES